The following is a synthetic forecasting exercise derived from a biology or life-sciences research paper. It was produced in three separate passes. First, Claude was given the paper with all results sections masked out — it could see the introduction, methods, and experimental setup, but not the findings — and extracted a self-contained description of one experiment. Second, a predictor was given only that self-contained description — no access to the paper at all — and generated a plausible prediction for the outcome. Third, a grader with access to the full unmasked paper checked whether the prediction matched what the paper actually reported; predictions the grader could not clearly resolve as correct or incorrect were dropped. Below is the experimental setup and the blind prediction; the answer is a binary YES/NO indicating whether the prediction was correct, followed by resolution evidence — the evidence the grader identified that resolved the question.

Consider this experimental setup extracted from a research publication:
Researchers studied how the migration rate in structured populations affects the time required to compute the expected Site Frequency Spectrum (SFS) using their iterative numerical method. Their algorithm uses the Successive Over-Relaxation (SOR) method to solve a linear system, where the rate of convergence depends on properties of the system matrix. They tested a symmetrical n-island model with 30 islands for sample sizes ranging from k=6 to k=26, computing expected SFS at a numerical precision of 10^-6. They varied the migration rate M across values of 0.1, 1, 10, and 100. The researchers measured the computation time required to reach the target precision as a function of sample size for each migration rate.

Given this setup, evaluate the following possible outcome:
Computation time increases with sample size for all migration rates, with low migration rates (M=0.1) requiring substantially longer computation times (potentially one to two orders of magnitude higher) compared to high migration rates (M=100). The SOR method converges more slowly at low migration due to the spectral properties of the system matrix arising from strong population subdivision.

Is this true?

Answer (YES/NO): NO